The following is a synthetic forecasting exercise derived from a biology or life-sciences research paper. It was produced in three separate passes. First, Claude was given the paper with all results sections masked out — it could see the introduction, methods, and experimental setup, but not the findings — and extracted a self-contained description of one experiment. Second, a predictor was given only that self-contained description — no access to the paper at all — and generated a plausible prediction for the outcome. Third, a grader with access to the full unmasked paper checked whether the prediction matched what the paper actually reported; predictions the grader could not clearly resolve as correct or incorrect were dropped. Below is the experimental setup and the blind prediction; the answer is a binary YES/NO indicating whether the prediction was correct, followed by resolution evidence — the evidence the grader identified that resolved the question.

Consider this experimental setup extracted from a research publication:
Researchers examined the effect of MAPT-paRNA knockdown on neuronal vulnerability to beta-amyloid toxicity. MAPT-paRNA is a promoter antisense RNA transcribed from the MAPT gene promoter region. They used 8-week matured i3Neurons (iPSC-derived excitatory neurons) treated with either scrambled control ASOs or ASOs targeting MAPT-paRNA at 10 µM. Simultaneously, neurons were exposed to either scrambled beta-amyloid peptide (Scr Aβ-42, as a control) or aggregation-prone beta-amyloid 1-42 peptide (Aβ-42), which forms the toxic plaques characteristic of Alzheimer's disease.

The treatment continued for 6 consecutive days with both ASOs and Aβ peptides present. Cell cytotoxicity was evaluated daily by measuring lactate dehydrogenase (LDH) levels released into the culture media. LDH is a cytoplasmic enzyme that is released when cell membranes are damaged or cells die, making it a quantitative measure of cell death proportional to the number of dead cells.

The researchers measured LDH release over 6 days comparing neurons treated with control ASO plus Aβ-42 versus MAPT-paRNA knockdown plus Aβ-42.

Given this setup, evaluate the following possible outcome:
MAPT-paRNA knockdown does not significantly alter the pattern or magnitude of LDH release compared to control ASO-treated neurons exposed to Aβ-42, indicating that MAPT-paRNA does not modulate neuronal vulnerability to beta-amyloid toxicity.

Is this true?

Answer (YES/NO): NO